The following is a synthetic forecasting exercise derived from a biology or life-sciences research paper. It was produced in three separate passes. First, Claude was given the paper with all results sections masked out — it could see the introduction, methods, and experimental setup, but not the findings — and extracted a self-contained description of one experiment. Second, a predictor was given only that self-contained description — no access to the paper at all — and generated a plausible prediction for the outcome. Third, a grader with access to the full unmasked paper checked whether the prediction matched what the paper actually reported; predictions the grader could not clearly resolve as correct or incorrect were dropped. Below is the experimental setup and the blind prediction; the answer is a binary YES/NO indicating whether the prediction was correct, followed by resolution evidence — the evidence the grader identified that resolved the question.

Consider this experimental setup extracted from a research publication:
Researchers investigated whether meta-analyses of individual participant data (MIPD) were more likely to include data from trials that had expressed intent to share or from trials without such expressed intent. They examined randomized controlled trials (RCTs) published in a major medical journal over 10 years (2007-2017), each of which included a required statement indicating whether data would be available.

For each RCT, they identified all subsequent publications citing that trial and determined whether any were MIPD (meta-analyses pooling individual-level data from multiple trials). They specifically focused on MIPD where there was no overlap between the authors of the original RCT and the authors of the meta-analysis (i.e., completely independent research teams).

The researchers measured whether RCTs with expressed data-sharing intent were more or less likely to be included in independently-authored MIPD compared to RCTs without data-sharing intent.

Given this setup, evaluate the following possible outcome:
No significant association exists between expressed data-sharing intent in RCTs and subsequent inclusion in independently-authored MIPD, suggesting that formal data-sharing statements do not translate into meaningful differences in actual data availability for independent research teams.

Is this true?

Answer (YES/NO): NO